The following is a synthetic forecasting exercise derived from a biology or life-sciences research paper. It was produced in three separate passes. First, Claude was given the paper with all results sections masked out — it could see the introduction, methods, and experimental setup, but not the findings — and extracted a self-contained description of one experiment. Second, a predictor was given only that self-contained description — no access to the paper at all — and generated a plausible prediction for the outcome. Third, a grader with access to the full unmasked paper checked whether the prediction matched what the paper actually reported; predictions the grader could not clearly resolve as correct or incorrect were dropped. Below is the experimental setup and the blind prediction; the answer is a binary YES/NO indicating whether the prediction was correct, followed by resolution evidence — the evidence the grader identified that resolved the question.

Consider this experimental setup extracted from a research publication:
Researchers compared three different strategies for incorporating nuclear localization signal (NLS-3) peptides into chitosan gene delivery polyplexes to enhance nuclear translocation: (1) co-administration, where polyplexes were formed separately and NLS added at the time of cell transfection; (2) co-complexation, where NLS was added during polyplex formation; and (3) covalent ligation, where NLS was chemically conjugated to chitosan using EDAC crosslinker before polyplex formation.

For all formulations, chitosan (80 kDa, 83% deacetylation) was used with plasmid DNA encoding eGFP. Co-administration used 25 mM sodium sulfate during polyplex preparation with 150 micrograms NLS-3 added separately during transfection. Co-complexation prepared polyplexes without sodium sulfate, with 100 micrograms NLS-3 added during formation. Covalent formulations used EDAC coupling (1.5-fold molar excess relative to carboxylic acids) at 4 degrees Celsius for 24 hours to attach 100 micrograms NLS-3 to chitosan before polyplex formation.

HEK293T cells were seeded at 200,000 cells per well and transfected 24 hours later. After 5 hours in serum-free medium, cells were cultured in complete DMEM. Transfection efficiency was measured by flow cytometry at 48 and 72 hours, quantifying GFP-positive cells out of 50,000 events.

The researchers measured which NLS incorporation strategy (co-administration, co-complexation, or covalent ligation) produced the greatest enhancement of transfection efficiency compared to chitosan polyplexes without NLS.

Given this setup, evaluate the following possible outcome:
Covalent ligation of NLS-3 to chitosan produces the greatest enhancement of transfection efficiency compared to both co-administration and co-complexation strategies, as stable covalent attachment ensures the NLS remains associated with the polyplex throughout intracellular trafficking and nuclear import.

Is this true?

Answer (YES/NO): NO